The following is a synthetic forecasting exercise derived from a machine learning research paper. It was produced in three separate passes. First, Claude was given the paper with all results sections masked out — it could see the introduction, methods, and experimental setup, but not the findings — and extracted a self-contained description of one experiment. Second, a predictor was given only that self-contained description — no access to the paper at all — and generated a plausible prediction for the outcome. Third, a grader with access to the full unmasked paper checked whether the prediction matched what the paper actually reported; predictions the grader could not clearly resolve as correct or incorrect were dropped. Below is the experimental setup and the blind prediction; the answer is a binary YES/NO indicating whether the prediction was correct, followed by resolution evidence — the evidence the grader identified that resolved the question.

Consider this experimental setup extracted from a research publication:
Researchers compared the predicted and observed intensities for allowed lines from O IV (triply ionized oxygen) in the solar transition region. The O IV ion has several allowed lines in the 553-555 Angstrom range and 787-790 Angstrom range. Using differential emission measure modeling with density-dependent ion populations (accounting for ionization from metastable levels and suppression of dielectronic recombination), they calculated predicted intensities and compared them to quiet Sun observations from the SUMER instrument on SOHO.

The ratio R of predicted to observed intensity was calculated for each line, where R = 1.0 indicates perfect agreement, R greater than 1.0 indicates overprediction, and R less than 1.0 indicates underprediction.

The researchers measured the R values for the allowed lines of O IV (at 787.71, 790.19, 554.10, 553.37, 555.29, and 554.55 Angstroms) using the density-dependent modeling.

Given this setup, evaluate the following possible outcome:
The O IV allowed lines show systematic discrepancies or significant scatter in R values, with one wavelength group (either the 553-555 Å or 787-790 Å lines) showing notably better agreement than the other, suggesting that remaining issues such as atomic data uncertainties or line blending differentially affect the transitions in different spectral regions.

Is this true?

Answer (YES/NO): NO